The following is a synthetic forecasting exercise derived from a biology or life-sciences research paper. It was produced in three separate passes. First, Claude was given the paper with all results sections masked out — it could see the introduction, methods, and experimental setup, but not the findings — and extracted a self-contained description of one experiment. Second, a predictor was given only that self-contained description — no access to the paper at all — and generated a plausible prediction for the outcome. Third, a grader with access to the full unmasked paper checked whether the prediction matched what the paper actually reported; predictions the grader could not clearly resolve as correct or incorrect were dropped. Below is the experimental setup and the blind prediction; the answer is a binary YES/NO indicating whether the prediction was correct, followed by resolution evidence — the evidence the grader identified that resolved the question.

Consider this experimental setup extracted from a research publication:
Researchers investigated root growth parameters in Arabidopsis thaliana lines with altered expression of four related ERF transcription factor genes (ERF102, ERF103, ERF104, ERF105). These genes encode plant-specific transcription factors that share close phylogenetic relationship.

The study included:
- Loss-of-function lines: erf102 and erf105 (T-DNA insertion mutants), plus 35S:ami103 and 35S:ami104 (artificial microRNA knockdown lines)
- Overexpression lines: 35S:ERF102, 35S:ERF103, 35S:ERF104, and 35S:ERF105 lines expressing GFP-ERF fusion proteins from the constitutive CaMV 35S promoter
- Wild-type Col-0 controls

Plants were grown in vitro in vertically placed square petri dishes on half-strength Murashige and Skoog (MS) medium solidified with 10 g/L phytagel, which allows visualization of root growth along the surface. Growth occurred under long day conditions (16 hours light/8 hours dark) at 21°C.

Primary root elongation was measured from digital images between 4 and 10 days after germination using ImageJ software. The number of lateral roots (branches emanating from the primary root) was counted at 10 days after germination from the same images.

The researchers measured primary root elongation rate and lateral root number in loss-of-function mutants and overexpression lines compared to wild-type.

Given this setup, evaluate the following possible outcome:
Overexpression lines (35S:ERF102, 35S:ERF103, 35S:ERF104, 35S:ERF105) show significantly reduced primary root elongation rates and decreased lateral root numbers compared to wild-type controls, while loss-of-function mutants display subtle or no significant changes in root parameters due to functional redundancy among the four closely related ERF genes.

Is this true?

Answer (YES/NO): NO